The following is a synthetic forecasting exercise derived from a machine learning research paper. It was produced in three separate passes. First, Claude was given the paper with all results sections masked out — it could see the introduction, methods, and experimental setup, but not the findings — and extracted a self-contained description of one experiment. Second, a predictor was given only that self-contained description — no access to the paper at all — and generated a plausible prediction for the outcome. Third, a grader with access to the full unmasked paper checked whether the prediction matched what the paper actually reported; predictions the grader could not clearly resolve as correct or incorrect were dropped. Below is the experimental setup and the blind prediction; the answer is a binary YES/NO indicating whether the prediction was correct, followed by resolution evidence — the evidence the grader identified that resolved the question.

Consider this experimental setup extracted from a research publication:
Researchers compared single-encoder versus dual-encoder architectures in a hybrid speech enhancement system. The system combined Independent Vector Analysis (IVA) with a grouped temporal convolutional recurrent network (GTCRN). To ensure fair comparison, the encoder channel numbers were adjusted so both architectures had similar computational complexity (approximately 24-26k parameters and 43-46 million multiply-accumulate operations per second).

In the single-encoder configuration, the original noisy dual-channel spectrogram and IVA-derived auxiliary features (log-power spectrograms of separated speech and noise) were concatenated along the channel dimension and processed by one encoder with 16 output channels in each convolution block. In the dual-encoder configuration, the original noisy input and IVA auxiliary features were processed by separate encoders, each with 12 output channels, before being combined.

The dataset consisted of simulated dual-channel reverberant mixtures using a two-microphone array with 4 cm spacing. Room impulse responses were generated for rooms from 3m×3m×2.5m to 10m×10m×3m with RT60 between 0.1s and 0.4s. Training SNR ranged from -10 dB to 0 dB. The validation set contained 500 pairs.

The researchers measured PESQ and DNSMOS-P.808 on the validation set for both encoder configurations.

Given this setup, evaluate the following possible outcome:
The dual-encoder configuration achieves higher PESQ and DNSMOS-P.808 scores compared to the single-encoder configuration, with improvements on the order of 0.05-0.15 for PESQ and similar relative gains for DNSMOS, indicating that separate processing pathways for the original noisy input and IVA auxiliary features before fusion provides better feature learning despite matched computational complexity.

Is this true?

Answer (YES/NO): NO